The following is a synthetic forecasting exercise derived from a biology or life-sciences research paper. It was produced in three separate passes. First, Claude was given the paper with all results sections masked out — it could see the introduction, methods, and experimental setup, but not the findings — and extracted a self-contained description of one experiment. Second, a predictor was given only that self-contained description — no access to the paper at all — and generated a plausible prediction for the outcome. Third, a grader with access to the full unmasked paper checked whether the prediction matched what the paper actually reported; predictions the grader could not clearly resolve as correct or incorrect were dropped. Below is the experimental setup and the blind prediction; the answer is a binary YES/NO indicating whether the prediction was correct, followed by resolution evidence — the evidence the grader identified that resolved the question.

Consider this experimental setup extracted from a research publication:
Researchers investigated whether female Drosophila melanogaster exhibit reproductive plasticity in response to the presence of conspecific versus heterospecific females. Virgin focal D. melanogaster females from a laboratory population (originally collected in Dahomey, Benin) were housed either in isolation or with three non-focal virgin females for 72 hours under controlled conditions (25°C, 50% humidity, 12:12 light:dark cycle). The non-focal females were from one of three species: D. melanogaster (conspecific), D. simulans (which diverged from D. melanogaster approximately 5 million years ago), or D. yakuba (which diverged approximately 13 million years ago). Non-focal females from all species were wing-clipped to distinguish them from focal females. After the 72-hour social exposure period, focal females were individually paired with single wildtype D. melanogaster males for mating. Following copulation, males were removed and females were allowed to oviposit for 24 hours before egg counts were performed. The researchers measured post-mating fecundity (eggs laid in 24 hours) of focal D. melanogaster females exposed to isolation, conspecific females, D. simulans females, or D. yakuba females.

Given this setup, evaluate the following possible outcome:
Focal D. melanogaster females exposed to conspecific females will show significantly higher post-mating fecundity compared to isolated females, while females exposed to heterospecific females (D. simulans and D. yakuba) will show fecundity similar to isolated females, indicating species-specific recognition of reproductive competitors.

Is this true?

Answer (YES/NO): NO